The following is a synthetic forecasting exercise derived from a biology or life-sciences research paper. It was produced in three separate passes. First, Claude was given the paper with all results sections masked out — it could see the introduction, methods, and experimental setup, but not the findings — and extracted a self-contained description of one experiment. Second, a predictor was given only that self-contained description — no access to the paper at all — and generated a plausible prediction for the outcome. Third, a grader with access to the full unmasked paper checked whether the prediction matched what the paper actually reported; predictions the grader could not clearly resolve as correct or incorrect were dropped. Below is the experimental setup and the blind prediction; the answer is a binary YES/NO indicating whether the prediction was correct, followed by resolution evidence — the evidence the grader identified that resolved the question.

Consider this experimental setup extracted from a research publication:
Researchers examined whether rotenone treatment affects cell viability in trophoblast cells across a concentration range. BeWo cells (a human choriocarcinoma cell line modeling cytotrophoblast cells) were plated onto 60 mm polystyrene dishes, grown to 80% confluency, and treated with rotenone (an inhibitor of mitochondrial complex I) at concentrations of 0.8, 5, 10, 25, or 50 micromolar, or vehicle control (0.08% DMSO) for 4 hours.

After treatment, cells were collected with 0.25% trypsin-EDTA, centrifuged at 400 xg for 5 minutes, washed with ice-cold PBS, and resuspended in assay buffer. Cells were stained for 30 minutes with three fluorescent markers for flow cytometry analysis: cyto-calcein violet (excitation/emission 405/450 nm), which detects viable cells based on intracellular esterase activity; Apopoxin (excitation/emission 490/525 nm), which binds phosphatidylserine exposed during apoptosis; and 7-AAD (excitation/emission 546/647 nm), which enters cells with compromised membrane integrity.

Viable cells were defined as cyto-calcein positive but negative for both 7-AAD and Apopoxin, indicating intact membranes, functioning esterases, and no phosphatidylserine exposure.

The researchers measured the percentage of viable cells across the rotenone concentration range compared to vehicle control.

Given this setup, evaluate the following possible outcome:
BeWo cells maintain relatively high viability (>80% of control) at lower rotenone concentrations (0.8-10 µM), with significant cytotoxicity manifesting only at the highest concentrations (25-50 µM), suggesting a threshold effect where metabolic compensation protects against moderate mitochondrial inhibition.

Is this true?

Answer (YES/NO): NO